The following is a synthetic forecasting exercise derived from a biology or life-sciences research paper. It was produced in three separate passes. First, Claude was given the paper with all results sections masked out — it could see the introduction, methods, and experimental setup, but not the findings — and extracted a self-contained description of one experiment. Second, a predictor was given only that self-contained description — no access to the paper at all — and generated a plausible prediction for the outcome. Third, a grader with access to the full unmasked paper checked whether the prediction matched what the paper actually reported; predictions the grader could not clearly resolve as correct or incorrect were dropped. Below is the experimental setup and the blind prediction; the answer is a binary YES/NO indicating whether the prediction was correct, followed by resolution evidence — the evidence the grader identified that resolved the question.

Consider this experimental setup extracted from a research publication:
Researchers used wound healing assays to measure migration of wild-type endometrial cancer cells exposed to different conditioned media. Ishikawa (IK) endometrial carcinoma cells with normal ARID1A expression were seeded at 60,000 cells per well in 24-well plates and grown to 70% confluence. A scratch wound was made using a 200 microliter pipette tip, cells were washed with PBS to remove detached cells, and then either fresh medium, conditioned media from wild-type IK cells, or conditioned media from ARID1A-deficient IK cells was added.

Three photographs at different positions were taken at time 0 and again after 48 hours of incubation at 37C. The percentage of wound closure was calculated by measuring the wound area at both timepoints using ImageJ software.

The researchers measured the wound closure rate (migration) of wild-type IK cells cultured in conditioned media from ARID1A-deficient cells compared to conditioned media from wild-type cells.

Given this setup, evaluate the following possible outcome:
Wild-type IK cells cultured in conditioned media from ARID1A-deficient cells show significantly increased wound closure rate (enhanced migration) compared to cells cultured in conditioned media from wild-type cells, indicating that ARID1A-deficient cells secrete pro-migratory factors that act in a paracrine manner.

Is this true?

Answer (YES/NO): YES